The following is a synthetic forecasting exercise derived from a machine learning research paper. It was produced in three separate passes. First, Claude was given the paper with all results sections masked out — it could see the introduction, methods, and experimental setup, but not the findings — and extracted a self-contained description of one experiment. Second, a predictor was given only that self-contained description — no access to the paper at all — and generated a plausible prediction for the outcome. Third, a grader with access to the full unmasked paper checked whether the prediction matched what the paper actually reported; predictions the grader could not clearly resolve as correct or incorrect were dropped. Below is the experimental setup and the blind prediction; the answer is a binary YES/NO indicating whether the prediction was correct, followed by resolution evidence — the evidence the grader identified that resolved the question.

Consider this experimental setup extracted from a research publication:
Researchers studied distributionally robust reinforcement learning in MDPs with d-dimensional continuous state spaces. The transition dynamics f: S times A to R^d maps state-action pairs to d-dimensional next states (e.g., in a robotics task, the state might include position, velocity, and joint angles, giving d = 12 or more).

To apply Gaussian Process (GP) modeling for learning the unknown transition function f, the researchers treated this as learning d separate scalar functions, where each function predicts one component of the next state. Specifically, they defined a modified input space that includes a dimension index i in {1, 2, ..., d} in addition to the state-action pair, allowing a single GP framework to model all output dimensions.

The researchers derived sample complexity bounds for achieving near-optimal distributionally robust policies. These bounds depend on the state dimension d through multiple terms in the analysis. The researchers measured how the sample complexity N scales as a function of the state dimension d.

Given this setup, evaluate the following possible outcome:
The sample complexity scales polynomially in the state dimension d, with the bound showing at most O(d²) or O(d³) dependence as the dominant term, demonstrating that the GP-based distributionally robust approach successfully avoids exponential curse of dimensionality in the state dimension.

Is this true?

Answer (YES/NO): YES